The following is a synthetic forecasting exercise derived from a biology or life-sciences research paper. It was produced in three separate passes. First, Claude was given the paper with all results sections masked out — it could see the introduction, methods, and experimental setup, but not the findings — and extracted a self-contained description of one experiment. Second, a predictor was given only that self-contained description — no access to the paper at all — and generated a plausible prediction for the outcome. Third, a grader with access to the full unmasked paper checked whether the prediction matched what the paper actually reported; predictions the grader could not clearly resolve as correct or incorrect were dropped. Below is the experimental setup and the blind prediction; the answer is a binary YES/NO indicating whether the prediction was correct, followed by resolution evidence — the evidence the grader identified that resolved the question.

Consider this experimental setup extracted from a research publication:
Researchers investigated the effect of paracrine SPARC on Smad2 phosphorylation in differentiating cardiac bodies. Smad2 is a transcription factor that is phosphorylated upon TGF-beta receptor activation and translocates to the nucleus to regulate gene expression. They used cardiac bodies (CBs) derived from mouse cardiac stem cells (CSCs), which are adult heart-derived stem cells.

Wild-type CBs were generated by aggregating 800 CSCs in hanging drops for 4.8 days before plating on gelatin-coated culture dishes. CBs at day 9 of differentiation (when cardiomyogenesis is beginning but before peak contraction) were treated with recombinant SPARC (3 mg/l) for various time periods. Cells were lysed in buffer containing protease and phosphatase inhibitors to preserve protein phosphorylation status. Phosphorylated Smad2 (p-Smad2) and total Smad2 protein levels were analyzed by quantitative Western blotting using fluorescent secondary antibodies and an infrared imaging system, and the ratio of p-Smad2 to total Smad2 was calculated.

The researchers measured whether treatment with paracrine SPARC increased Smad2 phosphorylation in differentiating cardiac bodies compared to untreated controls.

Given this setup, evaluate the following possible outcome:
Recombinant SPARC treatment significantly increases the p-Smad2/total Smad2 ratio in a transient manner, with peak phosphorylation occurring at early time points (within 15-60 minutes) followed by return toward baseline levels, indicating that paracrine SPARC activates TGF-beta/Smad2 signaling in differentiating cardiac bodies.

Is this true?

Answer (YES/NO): NO